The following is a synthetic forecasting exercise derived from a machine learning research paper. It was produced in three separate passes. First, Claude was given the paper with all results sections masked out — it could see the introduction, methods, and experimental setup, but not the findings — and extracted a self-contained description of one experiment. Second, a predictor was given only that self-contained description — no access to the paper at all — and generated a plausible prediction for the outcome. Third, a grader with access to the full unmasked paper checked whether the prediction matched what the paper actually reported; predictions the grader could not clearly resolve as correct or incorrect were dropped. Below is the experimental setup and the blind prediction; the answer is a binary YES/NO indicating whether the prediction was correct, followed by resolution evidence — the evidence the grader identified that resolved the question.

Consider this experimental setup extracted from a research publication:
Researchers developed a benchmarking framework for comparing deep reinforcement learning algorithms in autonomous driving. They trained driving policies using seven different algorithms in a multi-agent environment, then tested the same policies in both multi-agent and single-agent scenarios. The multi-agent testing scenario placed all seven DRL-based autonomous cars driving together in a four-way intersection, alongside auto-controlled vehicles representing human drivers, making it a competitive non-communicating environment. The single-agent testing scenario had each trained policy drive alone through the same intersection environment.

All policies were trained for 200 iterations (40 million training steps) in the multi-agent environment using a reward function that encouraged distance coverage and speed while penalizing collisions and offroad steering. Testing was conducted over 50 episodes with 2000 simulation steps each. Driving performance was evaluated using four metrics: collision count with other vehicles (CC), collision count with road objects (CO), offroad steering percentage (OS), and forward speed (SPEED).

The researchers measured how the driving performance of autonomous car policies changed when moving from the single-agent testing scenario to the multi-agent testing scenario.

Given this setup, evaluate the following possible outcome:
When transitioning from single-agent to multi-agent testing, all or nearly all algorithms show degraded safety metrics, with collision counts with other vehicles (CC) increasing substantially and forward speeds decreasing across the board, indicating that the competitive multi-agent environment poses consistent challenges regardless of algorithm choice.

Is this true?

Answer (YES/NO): NO